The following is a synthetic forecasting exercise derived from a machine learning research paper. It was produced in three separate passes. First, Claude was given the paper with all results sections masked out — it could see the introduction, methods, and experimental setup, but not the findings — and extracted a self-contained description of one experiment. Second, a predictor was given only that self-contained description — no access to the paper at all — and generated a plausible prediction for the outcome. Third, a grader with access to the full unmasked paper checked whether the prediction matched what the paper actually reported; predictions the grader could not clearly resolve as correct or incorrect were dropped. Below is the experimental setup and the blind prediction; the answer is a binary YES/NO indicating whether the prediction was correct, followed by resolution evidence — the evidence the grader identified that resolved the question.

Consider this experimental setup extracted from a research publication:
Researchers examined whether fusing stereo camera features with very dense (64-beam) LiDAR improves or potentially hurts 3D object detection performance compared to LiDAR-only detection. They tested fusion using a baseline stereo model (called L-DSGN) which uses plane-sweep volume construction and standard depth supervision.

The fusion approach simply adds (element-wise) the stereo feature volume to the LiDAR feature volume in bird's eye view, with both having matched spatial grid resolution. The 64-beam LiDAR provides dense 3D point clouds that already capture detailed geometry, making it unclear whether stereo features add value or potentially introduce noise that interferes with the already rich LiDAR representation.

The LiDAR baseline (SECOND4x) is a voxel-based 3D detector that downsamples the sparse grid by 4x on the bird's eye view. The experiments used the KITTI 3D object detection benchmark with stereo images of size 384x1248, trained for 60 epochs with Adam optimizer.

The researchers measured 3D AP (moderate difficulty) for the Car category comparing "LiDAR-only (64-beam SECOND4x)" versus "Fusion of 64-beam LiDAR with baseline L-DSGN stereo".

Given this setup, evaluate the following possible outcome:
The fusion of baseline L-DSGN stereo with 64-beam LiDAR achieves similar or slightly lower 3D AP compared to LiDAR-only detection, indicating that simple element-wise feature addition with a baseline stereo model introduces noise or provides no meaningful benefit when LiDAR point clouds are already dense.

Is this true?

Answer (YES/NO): YES